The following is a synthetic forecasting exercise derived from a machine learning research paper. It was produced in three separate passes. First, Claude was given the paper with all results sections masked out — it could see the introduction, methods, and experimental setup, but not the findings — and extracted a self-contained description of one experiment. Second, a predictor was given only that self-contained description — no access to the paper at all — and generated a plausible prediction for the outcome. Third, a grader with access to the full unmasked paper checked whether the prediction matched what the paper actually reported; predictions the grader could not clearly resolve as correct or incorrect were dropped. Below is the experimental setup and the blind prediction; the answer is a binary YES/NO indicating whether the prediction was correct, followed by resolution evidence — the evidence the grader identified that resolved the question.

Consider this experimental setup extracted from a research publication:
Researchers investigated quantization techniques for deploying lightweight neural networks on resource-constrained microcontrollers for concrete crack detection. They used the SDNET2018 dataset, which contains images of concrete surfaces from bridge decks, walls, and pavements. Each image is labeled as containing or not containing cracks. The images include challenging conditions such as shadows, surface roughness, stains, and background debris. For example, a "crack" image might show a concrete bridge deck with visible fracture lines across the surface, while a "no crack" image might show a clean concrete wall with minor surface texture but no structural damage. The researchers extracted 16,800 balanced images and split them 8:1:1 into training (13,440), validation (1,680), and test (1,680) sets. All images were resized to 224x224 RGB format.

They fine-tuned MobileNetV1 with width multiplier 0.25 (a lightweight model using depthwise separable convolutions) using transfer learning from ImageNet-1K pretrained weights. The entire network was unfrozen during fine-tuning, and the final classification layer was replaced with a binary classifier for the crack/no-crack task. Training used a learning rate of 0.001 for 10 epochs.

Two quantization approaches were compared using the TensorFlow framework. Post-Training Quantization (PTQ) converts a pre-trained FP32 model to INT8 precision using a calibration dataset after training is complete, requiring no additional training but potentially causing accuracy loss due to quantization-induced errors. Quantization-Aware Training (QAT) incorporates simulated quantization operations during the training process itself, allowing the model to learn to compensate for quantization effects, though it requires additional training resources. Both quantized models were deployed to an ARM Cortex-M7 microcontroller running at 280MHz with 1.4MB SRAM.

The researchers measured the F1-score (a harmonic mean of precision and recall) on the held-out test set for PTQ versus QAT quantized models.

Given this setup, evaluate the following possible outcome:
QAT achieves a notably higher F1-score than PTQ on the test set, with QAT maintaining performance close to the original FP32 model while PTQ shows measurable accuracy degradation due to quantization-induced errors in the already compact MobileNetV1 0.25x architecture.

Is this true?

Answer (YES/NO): YES